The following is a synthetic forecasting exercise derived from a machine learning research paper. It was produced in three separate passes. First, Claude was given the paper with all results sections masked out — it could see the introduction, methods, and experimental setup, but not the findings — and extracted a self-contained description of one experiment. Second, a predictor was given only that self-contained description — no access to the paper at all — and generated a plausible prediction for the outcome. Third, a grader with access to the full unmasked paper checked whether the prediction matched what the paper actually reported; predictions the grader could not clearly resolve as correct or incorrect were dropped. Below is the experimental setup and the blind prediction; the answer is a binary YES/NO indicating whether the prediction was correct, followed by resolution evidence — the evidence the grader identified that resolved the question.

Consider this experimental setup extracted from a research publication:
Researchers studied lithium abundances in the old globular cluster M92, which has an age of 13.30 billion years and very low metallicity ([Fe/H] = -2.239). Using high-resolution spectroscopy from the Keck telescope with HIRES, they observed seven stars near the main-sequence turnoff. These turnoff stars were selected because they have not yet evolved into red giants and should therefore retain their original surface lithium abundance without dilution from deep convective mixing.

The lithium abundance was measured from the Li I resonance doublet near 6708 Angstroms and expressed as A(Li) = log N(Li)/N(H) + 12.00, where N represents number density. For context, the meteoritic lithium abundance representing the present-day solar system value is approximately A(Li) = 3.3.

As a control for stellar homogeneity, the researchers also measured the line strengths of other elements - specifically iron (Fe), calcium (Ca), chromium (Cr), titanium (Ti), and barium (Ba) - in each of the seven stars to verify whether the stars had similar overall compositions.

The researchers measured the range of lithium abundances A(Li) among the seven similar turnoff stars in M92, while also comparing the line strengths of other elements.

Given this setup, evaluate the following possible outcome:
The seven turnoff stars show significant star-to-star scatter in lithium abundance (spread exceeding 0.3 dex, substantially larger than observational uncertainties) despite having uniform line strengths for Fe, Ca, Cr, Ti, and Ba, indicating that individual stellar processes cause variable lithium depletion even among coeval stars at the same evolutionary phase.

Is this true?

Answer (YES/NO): YES